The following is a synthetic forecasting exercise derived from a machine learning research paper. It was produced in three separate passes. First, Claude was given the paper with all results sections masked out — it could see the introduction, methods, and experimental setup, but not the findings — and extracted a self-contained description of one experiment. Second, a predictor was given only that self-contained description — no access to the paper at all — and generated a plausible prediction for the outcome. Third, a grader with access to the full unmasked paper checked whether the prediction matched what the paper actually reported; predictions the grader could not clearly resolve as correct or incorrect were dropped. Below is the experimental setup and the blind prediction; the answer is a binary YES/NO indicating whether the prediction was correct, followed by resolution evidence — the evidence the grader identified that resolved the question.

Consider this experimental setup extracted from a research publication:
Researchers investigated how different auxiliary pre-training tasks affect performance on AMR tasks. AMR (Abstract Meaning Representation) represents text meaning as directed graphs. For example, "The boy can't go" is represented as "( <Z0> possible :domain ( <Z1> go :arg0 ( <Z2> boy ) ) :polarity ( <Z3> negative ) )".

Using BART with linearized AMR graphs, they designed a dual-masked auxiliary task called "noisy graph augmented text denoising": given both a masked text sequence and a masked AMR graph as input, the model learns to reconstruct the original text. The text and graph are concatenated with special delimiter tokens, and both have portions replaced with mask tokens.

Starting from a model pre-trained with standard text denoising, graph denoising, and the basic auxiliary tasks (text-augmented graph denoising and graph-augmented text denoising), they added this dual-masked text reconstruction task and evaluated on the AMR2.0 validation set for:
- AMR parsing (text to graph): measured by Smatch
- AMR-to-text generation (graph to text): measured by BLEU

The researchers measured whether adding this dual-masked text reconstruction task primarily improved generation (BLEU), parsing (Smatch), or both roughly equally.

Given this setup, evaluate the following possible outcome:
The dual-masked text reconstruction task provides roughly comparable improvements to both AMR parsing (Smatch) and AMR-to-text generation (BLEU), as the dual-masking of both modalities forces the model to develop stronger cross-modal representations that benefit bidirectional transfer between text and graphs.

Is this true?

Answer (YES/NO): NO